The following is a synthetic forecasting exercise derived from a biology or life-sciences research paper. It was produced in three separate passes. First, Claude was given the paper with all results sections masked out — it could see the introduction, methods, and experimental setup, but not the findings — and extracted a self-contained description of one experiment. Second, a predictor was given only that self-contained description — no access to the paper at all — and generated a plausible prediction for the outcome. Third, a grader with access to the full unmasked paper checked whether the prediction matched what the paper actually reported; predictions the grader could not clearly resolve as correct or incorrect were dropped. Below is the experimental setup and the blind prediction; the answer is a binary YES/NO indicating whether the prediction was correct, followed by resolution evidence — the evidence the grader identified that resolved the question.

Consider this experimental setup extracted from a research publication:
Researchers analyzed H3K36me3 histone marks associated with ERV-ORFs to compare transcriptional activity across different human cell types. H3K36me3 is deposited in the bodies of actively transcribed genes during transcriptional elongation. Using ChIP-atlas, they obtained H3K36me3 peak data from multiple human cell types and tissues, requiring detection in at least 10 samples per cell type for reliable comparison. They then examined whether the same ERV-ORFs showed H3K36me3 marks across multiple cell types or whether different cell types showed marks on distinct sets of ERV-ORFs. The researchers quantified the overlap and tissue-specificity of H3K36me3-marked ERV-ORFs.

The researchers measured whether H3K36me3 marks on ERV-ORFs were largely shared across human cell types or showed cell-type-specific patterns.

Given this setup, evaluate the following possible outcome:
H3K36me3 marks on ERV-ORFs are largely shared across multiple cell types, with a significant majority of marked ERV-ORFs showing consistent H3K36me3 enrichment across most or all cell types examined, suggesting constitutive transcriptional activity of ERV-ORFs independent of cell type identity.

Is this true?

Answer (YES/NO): NO